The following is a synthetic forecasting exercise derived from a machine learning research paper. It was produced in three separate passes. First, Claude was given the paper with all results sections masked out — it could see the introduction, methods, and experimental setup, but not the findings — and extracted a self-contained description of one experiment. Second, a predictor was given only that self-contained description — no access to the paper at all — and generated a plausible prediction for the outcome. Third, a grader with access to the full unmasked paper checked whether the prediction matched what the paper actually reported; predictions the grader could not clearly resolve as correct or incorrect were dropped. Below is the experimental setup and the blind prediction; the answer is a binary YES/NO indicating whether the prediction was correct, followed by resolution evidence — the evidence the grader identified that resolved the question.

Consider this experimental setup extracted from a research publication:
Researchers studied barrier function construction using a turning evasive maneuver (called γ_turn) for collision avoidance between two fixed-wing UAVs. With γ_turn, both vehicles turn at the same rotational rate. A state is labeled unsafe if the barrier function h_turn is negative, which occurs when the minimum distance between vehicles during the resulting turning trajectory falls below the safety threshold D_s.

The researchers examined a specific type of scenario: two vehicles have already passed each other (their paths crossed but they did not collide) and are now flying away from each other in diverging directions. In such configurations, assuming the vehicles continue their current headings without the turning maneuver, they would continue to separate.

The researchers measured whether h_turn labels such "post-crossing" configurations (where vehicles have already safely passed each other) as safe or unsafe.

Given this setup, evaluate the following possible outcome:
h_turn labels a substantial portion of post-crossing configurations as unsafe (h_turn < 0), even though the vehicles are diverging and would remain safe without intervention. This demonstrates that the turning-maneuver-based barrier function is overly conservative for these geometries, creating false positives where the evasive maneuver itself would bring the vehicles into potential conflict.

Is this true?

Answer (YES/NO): YES